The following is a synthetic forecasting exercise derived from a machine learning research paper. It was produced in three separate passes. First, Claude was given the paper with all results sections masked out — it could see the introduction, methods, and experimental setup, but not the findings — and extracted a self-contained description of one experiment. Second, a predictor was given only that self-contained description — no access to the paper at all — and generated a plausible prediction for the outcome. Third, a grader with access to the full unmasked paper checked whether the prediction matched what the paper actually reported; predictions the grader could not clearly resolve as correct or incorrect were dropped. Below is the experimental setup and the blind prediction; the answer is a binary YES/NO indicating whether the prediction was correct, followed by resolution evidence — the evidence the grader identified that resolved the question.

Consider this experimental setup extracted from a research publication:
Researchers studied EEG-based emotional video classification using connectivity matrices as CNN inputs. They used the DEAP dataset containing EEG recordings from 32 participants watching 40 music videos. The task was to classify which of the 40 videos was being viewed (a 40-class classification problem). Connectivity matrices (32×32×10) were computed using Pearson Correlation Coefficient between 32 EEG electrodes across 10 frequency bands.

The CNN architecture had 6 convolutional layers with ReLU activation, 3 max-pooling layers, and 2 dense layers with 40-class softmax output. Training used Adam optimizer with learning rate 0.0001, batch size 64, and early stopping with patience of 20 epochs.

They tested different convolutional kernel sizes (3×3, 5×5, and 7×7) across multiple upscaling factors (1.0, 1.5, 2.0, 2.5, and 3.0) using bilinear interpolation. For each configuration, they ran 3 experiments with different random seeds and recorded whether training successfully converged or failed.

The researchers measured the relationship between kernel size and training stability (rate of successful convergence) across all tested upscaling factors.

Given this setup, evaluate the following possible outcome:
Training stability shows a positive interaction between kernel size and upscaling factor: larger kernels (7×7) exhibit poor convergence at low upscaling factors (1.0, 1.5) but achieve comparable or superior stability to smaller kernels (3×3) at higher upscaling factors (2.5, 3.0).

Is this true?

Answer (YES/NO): NO